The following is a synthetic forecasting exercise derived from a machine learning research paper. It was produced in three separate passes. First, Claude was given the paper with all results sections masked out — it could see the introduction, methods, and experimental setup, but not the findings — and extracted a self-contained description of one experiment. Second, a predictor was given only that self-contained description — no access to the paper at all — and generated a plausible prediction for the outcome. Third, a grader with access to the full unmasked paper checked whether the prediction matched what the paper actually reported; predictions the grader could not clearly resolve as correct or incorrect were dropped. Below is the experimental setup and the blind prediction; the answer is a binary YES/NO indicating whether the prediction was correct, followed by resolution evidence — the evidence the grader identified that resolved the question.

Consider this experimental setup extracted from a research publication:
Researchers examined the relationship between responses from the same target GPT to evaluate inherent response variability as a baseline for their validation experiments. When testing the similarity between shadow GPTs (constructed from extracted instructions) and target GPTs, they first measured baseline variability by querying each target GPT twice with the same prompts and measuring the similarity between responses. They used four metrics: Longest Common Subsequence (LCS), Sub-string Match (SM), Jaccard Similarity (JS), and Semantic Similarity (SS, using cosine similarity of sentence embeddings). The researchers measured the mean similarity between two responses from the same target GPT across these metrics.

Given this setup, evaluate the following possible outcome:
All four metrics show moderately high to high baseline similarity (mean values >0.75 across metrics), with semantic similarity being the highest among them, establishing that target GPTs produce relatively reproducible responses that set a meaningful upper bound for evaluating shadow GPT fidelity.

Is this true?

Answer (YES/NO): NO